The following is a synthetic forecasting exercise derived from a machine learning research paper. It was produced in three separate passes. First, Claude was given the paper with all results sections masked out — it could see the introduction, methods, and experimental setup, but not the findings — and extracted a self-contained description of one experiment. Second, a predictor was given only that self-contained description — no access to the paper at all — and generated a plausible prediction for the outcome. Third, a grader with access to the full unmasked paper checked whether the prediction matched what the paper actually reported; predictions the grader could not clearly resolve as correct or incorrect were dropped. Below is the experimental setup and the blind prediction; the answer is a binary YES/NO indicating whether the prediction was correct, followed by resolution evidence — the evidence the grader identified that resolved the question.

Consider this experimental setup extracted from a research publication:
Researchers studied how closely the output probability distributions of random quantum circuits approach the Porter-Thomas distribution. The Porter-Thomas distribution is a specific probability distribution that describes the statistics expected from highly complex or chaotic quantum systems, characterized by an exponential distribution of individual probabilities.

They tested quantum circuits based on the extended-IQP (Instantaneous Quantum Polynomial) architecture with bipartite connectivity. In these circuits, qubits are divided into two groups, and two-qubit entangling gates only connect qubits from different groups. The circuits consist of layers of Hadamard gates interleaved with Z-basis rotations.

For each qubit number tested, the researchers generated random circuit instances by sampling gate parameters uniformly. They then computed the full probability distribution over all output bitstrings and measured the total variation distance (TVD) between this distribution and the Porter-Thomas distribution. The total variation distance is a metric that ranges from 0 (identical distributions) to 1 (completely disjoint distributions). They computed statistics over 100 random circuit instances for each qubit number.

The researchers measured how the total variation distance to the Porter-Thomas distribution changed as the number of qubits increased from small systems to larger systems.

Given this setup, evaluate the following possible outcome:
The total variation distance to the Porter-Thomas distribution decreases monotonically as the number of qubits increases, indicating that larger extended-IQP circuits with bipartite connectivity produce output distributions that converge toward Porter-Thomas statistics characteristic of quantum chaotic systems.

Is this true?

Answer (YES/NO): YES